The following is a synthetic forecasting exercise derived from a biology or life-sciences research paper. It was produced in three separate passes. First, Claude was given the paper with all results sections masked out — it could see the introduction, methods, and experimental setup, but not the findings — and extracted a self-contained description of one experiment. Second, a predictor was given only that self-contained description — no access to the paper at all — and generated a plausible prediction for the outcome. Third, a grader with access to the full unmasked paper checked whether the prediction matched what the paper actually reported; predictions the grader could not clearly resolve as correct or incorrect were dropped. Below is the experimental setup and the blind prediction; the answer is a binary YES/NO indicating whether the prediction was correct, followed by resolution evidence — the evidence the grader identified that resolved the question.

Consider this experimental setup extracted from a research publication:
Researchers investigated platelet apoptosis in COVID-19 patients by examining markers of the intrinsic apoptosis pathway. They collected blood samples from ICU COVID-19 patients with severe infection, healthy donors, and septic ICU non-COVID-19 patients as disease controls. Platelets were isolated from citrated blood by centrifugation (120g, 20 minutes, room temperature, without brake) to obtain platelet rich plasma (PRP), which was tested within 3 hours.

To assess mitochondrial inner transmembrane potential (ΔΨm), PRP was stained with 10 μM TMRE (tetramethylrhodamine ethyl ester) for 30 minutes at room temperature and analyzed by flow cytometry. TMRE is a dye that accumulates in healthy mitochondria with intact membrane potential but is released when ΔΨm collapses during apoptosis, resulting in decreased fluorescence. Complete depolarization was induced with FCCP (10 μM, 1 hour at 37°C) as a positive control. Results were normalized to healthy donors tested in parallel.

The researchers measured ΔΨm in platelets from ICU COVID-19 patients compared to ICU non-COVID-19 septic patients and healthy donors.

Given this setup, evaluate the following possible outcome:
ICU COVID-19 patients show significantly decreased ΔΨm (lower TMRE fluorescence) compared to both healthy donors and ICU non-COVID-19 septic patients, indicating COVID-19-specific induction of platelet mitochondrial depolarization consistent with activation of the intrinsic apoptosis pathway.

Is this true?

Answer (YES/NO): NO